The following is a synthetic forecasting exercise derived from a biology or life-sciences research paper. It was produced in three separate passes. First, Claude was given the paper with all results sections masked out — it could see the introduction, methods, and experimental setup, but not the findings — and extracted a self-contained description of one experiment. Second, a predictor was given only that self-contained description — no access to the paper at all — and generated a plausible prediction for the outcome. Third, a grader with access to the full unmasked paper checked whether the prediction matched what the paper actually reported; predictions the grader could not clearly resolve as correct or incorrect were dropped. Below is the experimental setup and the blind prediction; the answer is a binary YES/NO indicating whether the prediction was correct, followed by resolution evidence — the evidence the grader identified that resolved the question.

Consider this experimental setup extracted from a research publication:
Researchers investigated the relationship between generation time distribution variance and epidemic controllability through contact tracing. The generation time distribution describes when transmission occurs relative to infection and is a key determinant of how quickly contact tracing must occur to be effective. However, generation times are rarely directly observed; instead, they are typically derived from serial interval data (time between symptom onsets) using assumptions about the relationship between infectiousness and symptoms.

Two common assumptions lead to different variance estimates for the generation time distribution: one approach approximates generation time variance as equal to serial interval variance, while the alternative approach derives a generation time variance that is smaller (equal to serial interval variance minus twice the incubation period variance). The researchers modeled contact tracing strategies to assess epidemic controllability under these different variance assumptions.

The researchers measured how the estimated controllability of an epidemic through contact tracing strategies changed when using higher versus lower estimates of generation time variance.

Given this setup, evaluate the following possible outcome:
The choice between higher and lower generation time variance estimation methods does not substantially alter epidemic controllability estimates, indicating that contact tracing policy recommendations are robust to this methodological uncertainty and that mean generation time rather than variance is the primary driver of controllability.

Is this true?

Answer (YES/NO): NO